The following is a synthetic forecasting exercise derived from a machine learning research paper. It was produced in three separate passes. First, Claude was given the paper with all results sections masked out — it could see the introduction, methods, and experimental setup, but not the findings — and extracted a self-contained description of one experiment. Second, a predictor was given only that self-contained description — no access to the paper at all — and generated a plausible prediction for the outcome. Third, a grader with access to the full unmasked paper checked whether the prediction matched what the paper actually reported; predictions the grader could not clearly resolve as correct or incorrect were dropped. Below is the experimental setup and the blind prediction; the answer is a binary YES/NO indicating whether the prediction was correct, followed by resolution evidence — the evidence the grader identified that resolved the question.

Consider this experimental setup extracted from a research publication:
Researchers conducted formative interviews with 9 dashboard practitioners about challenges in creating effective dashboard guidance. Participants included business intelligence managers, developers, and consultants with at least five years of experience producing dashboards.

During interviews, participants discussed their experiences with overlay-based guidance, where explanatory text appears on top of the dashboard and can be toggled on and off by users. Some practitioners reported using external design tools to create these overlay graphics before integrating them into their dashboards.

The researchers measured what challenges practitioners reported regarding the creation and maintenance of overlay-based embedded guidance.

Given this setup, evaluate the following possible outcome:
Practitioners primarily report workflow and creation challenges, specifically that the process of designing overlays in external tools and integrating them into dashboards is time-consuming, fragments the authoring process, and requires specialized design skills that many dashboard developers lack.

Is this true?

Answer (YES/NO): NO